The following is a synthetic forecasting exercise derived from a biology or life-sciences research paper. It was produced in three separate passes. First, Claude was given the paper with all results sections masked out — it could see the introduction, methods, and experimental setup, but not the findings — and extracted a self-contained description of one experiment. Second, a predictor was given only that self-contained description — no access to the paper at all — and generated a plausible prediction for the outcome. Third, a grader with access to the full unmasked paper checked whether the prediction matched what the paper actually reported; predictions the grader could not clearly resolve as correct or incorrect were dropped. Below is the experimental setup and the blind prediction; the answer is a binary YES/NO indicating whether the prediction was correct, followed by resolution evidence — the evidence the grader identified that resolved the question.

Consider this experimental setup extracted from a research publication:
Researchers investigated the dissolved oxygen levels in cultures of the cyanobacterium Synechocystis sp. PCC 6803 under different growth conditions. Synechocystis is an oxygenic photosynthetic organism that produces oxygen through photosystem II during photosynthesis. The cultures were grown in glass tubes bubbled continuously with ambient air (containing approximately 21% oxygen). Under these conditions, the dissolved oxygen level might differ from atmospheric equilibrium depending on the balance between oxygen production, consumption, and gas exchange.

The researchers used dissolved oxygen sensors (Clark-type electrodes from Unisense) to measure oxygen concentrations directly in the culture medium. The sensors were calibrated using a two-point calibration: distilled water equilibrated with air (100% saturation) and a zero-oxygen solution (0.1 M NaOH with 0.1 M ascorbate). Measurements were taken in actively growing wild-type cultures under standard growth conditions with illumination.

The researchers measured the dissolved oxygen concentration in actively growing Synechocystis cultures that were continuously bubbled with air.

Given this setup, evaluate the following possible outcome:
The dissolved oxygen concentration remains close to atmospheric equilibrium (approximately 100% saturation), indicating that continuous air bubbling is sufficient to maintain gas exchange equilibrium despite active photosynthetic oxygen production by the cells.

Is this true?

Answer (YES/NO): YES